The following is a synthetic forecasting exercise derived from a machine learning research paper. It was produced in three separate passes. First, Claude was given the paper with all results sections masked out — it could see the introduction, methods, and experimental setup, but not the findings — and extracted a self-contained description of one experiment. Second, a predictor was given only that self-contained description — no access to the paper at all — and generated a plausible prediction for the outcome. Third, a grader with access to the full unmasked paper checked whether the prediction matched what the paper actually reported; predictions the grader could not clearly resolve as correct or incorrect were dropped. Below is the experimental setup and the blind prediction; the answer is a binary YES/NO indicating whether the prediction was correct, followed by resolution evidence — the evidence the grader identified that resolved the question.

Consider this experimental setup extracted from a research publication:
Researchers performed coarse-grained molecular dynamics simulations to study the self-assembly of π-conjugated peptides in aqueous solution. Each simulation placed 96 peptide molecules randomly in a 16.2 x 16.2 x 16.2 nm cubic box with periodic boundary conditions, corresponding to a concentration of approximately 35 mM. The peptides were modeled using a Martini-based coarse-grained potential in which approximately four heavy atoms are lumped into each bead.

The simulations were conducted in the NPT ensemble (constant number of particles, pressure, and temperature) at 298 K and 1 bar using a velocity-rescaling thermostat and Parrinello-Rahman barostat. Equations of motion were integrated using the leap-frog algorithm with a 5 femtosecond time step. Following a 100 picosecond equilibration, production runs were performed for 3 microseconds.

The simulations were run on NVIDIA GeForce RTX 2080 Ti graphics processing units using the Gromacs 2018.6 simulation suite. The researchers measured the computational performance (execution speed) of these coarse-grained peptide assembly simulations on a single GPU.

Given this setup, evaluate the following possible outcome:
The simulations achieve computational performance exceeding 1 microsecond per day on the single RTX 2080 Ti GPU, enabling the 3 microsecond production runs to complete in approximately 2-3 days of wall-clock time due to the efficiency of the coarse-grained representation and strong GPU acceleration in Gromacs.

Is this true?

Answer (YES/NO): YES